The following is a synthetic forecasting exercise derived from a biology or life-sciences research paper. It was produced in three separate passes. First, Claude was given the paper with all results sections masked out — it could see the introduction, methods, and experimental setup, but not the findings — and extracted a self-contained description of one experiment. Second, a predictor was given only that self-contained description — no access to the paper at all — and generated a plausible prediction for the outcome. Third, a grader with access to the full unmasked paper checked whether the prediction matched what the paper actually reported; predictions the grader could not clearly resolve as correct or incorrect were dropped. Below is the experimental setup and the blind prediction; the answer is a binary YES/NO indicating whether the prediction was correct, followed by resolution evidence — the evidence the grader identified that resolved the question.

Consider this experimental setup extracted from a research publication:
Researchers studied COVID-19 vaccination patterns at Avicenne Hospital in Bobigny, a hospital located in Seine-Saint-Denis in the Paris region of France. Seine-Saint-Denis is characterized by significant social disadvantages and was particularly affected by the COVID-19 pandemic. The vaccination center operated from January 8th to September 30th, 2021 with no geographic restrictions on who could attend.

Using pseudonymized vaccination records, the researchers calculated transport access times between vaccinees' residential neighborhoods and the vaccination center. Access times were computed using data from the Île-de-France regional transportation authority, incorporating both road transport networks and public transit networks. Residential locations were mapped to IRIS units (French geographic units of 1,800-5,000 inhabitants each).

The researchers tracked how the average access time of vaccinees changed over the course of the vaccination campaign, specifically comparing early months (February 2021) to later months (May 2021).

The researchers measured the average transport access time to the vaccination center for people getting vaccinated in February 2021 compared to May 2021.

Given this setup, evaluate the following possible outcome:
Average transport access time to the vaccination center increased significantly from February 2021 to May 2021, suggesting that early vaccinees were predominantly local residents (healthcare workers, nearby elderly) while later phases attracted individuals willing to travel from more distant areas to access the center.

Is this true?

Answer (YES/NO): NO